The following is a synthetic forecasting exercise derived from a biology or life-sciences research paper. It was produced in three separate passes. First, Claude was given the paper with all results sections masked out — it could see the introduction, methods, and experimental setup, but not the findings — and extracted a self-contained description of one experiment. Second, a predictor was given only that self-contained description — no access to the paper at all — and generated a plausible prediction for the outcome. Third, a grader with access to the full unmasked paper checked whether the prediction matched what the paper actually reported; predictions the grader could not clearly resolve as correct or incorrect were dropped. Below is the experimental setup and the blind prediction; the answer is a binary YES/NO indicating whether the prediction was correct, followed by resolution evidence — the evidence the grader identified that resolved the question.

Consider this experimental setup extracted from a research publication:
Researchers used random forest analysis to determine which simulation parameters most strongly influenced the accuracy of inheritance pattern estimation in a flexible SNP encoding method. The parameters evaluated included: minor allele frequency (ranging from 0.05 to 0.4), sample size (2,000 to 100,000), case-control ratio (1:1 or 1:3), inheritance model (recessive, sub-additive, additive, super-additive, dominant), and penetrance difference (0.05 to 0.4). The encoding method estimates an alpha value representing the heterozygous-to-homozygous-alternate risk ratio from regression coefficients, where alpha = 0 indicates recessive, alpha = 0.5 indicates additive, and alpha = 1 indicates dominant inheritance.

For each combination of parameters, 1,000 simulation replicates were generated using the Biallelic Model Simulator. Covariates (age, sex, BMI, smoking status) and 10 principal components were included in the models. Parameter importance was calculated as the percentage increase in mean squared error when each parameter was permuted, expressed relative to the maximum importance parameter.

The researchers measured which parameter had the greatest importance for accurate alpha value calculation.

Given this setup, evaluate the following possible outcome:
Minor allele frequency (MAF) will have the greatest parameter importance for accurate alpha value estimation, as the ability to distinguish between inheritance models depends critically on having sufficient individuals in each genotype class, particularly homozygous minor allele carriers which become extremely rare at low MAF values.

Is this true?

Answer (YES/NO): YES